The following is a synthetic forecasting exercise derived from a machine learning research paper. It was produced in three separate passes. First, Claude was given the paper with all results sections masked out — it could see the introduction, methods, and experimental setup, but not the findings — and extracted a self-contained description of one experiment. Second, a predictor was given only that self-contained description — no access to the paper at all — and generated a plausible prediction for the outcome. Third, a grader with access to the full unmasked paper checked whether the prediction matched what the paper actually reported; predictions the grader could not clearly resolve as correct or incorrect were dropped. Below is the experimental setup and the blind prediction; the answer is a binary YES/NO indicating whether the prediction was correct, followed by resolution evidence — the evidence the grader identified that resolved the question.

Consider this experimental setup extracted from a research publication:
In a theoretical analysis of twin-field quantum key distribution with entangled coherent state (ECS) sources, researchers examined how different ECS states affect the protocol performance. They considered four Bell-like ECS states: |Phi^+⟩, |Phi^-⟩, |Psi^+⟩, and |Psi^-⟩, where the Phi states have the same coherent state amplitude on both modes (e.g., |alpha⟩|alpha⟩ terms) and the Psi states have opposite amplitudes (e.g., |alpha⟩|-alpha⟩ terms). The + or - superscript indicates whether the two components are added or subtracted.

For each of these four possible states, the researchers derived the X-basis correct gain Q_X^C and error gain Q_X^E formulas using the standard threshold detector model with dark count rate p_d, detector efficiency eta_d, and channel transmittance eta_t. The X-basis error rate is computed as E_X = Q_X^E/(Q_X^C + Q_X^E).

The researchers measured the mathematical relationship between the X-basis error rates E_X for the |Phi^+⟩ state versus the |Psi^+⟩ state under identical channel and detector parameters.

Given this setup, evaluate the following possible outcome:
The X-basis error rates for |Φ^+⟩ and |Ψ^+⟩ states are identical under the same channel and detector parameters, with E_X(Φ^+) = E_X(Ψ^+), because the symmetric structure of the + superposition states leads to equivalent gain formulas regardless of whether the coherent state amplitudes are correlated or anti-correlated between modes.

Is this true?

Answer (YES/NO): NO